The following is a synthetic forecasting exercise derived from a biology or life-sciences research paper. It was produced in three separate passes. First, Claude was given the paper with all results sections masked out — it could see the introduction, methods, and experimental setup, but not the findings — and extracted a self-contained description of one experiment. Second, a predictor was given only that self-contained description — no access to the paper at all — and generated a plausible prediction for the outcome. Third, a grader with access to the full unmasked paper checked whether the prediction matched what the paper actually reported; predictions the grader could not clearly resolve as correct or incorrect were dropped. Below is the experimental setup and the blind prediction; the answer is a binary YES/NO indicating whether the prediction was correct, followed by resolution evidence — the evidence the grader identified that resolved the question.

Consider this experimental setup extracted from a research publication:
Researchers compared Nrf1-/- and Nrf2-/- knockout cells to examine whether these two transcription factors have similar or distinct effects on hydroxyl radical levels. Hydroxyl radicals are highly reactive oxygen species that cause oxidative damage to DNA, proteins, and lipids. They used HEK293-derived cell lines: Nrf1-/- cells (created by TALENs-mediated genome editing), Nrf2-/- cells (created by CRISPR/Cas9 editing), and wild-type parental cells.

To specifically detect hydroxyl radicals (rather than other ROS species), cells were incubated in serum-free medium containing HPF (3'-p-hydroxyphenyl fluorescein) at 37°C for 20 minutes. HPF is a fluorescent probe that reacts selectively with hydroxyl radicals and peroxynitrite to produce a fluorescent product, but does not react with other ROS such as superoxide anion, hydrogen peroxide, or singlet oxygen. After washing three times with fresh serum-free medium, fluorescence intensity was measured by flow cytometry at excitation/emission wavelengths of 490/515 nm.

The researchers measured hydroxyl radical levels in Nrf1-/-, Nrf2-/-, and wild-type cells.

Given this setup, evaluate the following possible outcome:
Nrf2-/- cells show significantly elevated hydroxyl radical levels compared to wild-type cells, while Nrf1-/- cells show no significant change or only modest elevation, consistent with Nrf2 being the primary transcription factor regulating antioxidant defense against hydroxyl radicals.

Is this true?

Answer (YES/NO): NO